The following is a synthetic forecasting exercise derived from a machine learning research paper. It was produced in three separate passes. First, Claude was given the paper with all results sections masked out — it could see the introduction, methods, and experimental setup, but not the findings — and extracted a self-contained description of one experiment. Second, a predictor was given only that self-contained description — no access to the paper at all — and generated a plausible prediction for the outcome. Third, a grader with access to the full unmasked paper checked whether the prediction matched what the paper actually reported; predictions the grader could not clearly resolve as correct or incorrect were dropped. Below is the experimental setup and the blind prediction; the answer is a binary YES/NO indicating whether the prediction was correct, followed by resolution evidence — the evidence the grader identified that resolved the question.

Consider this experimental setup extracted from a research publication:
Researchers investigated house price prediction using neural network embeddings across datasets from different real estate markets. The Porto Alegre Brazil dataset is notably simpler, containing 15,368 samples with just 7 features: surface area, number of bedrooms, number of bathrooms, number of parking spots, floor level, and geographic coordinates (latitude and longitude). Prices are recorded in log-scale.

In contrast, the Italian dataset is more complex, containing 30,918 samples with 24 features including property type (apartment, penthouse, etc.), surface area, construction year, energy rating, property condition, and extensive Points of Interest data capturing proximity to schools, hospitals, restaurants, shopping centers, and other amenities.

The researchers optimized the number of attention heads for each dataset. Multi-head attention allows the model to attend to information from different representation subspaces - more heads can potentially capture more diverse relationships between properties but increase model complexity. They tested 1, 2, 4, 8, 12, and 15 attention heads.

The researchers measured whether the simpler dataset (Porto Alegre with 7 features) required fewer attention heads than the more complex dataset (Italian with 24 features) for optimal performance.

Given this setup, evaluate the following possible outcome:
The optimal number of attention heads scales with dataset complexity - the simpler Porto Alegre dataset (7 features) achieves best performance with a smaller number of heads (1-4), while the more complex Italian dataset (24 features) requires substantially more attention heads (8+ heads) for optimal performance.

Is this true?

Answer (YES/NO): YES